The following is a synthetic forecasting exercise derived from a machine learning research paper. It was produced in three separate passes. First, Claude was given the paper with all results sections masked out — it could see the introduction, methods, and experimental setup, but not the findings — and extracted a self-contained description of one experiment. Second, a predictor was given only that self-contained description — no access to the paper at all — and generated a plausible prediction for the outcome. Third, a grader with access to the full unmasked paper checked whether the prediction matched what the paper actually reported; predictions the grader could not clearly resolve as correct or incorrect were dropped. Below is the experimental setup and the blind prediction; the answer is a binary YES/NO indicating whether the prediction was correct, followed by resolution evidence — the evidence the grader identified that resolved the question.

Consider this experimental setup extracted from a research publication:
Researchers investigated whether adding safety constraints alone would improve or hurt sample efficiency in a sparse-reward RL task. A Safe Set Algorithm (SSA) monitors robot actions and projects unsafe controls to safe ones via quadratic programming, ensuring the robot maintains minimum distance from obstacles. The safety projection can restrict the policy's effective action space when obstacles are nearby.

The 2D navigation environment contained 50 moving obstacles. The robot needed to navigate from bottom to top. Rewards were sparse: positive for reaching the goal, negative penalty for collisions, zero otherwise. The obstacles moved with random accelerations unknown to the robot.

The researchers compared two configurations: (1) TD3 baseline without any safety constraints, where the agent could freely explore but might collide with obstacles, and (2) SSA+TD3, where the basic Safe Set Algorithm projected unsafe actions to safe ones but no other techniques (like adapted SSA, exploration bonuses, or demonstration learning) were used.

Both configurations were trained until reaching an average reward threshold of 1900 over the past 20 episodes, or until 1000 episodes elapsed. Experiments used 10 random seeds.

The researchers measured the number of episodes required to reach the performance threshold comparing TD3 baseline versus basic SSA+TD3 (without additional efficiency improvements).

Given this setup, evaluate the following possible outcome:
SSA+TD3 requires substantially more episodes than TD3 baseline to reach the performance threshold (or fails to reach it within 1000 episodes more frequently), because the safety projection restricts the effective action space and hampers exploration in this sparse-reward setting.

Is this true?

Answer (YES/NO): NO